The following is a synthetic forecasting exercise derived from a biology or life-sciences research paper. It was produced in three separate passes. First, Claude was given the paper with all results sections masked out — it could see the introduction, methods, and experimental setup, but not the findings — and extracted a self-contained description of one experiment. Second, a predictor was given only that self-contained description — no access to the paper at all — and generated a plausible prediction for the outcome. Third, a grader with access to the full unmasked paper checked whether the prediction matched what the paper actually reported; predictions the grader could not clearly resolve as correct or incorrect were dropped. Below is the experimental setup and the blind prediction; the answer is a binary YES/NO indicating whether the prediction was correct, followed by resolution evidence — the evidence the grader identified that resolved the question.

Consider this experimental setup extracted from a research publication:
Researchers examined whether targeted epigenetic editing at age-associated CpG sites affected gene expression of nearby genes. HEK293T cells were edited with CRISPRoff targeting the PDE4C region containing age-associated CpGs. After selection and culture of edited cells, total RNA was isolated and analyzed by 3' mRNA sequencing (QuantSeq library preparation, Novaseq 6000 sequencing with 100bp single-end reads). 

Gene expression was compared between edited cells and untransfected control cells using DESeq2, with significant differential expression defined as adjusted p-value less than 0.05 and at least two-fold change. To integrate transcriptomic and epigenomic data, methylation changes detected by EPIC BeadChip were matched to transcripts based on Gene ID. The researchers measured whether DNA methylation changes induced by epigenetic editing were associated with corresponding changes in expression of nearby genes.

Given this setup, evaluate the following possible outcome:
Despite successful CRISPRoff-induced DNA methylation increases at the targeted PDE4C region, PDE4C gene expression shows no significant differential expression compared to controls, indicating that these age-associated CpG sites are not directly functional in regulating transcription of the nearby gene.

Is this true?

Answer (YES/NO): NO